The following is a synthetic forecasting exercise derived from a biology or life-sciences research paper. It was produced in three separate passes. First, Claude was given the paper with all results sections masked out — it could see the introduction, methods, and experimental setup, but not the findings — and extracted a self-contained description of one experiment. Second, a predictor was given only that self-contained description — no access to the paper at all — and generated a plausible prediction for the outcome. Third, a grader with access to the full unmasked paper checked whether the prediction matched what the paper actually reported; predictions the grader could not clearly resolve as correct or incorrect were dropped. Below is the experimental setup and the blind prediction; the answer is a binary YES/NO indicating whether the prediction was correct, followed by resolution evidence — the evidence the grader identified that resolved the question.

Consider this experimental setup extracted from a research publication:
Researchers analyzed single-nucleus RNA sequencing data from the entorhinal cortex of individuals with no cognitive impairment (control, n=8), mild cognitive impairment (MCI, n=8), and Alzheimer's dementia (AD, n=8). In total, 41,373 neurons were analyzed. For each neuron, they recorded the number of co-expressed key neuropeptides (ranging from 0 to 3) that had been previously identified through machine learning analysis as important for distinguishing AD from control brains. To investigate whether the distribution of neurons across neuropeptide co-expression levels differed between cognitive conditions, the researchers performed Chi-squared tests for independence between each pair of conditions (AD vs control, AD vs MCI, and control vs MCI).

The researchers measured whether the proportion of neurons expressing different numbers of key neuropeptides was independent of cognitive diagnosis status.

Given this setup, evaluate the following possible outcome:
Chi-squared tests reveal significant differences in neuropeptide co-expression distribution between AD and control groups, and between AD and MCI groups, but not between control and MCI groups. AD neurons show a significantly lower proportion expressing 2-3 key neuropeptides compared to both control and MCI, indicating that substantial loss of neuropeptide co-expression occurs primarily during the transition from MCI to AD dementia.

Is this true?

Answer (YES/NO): NO